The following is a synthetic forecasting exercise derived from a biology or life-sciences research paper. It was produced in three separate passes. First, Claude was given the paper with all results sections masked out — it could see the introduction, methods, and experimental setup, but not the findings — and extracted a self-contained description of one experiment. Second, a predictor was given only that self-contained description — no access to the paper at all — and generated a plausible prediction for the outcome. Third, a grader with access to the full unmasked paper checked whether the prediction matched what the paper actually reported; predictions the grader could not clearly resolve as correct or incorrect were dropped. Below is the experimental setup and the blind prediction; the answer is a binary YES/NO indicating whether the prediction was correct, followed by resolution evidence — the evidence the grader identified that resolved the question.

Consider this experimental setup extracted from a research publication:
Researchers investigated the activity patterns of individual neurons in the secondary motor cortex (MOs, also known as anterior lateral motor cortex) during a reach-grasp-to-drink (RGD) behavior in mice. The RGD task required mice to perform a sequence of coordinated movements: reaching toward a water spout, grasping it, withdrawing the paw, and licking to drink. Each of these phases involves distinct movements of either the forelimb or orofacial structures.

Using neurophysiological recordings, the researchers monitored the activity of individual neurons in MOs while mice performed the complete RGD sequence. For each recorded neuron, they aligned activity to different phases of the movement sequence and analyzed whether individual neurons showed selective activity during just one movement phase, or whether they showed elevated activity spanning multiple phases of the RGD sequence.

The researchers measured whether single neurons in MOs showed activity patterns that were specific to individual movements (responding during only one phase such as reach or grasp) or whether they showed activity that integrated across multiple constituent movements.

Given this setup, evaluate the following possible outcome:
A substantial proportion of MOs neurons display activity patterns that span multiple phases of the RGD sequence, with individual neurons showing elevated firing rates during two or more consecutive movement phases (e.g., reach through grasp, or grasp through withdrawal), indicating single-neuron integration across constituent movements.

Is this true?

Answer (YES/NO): YES